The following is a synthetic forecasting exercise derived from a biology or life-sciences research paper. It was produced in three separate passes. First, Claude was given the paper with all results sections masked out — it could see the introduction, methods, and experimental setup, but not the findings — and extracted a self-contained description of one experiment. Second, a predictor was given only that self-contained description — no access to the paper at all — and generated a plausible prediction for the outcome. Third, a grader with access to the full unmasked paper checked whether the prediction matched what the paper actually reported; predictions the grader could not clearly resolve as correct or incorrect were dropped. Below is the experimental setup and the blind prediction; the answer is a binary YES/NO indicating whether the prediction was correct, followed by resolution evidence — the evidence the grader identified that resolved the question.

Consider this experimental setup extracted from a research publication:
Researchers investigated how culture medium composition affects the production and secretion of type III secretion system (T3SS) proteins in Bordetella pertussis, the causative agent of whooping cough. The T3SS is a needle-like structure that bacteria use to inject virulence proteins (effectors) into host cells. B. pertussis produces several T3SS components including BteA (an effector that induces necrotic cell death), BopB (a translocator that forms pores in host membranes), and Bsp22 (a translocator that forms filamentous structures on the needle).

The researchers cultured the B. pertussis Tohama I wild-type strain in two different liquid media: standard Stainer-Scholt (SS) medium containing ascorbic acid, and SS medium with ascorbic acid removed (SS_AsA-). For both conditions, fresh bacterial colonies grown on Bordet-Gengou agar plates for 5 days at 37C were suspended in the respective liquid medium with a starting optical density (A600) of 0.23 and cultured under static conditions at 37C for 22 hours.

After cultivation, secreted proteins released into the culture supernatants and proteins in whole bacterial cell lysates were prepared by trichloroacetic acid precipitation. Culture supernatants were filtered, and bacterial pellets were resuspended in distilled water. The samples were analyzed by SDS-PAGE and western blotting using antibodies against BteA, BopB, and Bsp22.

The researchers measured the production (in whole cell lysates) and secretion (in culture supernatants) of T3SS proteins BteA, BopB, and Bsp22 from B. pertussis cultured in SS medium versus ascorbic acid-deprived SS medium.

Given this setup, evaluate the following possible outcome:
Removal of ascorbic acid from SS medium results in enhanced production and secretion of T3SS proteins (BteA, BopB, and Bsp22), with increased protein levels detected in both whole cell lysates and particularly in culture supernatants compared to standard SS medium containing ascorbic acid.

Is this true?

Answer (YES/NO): YES